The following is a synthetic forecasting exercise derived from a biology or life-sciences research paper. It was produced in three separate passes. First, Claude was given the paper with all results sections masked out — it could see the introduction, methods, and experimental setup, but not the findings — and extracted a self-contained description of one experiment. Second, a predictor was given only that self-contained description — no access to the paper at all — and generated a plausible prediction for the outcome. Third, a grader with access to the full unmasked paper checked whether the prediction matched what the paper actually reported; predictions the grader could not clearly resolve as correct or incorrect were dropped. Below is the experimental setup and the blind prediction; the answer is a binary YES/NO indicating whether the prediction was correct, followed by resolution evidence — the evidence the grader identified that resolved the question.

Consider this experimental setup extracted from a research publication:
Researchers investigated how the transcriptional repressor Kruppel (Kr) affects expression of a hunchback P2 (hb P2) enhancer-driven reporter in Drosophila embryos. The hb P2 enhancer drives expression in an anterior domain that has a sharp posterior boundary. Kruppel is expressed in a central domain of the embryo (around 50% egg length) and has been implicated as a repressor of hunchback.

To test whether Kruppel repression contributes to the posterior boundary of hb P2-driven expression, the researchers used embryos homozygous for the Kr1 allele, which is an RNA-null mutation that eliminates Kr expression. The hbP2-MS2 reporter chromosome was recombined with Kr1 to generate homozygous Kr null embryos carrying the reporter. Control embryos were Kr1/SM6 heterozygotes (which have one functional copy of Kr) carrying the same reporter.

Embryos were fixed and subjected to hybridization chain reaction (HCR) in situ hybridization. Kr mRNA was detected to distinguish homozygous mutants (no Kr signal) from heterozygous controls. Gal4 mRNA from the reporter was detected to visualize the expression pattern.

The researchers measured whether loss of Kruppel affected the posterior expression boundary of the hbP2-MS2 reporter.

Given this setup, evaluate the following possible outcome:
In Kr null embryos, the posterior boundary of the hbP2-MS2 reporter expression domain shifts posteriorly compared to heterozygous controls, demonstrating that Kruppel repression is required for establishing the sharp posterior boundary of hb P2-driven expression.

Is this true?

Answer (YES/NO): NO